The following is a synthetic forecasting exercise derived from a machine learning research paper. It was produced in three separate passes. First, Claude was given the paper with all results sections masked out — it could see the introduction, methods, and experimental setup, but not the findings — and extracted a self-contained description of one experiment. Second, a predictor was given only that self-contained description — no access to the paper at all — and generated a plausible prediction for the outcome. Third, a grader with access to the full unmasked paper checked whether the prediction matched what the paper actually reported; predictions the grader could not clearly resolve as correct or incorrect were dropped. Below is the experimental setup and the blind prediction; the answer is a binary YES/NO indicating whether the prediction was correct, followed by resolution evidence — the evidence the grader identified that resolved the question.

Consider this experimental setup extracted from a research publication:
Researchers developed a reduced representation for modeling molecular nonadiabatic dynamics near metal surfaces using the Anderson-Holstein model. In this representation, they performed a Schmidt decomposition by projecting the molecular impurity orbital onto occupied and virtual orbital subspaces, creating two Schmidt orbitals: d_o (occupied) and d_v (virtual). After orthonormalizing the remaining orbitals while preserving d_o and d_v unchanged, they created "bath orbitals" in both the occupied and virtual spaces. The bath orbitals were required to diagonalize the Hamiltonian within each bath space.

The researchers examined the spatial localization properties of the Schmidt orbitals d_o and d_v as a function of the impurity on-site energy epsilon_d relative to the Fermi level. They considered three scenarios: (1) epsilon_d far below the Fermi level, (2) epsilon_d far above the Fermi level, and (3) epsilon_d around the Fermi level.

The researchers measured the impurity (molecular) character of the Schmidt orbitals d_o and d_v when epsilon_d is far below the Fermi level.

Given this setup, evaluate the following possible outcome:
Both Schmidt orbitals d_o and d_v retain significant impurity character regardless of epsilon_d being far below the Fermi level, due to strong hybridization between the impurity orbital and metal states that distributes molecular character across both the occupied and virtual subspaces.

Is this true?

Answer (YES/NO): NO